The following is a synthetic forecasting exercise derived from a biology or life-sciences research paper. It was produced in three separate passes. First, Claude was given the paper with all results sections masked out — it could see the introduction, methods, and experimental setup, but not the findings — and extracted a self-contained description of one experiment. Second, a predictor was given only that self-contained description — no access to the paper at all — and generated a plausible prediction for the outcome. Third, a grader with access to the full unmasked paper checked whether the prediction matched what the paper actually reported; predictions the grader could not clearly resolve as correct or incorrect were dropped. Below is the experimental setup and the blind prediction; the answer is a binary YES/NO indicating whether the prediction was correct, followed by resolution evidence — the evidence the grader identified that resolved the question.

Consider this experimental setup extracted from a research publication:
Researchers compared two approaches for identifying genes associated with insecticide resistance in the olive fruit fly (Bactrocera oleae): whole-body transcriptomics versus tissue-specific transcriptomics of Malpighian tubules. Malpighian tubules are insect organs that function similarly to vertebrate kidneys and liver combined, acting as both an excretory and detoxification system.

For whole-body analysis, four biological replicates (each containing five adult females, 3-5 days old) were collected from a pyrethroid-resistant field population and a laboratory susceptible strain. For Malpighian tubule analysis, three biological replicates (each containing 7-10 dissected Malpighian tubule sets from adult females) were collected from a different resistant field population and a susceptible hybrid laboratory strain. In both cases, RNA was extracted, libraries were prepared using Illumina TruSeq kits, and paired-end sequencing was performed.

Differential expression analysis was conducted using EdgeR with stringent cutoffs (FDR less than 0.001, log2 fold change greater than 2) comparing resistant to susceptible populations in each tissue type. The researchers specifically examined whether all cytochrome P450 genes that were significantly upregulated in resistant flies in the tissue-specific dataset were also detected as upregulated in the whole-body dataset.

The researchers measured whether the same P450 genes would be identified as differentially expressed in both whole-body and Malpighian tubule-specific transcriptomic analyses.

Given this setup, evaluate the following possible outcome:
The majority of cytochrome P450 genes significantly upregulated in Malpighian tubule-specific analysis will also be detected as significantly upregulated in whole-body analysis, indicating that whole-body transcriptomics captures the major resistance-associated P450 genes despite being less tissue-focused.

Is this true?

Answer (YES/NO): NO